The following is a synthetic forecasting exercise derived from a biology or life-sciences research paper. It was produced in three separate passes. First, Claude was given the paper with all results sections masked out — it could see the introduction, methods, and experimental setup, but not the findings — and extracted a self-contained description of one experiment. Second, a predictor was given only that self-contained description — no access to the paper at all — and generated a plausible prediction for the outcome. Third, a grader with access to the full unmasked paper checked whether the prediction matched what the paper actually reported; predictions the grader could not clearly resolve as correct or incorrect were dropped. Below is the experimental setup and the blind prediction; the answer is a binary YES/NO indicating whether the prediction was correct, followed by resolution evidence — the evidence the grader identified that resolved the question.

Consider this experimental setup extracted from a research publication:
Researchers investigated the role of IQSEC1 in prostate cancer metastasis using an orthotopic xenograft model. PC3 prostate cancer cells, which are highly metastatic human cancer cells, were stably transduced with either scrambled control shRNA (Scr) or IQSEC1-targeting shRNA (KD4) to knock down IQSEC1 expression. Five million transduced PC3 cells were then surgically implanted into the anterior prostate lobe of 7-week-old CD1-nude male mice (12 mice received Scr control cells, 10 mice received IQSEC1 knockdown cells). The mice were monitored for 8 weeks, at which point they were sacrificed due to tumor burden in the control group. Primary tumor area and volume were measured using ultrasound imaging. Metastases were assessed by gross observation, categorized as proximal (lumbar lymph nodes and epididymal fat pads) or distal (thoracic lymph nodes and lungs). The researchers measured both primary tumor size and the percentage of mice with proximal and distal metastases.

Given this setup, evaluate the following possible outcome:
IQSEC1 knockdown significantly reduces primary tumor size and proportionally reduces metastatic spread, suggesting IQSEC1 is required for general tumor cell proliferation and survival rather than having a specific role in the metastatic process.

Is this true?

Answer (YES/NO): NO